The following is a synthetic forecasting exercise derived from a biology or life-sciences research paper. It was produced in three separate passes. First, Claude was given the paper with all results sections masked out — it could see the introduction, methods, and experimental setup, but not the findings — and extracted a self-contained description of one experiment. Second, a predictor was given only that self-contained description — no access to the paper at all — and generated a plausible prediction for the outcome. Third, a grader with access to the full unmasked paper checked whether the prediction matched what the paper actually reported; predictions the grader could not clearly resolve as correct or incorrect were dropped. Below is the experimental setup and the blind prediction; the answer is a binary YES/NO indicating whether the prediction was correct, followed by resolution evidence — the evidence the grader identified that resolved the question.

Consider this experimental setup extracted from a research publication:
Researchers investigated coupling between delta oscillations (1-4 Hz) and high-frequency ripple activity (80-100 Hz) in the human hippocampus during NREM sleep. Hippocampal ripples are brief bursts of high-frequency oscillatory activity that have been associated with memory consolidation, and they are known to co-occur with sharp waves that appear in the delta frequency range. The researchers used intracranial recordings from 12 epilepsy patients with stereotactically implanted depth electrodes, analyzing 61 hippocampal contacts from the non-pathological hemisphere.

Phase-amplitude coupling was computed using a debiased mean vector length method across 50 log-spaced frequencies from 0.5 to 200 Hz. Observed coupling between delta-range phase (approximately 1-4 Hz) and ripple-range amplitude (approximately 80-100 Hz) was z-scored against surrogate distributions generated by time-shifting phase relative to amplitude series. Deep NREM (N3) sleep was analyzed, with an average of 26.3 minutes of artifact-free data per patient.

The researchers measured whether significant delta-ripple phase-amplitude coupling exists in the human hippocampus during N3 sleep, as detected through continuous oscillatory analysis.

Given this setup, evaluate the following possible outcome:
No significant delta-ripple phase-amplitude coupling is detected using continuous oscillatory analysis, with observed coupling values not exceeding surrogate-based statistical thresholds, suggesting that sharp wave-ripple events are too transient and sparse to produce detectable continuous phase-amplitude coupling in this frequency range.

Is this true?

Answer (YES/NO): NO